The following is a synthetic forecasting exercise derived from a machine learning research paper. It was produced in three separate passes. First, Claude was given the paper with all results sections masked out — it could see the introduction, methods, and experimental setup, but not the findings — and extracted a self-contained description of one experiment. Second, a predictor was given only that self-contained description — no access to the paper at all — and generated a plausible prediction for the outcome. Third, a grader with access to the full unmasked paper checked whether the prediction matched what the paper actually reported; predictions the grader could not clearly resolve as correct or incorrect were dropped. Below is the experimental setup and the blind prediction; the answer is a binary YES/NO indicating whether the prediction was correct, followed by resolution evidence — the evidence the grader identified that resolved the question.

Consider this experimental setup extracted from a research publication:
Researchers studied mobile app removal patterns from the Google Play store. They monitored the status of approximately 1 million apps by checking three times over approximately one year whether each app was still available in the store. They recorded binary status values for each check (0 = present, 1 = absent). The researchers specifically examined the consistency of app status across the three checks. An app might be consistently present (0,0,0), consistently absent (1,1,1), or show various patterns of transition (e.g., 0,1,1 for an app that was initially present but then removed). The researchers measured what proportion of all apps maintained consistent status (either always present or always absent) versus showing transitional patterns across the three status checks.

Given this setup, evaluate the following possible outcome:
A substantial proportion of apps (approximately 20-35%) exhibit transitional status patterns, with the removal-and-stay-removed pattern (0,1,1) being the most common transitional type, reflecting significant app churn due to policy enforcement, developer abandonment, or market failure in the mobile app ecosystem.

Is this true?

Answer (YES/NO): NO